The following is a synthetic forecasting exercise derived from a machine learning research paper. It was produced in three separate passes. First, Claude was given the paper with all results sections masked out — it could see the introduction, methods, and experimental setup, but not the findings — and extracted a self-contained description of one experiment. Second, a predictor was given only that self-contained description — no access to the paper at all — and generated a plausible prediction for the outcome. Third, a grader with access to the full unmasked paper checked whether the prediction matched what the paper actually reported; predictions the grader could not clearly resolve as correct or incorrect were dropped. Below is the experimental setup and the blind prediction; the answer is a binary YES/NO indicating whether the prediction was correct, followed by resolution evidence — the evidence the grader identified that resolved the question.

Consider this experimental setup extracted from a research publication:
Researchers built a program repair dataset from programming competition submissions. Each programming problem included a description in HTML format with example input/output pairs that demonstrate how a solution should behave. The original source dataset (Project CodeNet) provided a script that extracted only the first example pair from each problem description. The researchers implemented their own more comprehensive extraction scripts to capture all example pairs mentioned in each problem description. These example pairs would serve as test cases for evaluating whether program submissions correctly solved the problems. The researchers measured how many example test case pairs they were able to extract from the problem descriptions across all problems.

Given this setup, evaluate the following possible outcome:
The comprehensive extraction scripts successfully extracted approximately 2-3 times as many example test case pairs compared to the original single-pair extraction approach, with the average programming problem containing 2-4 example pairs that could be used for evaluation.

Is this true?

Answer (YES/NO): YES